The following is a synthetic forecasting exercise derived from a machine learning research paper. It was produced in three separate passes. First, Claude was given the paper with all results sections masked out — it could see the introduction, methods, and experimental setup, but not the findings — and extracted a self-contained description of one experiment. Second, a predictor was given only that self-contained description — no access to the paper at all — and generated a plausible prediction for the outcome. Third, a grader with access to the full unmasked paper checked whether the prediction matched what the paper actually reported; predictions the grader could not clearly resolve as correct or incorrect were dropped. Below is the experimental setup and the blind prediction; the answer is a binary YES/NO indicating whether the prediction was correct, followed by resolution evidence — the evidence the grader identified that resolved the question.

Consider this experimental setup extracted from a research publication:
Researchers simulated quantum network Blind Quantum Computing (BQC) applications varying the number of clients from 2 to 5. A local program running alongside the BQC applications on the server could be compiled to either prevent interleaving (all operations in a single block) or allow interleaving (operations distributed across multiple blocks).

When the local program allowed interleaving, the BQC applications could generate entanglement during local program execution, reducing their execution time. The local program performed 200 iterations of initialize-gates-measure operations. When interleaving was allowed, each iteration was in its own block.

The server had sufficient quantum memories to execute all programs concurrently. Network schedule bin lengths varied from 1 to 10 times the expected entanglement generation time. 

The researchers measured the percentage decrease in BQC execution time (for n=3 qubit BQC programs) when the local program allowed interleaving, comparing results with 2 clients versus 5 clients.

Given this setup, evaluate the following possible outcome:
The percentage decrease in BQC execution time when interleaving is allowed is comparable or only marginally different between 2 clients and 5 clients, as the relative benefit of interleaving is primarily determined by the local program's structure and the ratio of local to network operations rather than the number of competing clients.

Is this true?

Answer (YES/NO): NO